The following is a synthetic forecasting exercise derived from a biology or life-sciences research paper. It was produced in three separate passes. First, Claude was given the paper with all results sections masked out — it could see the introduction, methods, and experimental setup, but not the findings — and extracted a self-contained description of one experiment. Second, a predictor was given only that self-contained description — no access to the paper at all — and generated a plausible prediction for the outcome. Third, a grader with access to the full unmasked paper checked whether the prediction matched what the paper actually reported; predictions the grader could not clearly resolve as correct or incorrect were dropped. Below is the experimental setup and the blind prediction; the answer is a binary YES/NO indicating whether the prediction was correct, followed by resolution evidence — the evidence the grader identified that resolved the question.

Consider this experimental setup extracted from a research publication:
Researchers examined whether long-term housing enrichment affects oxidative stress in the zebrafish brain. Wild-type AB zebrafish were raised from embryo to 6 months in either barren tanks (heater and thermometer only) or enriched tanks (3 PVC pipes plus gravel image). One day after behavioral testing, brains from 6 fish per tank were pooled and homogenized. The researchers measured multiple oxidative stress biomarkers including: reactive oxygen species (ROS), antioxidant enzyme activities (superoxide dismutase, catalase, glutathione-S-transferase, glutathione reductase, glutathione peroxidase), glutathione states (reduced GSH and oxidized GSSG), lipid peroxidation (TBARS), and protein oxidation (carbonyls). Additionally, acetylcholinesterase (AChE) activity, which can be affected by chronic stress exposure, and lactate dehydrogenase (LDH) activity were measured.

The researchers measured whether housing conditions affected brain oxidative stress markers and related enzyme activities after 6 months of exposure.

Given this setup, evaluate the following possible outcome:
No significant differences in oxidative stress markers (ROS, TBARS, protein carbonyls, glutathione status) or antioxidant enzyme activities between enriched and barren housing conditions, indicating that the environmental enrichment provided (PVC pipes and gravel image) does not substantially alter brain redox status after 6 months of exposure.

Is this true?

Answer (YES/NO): YES